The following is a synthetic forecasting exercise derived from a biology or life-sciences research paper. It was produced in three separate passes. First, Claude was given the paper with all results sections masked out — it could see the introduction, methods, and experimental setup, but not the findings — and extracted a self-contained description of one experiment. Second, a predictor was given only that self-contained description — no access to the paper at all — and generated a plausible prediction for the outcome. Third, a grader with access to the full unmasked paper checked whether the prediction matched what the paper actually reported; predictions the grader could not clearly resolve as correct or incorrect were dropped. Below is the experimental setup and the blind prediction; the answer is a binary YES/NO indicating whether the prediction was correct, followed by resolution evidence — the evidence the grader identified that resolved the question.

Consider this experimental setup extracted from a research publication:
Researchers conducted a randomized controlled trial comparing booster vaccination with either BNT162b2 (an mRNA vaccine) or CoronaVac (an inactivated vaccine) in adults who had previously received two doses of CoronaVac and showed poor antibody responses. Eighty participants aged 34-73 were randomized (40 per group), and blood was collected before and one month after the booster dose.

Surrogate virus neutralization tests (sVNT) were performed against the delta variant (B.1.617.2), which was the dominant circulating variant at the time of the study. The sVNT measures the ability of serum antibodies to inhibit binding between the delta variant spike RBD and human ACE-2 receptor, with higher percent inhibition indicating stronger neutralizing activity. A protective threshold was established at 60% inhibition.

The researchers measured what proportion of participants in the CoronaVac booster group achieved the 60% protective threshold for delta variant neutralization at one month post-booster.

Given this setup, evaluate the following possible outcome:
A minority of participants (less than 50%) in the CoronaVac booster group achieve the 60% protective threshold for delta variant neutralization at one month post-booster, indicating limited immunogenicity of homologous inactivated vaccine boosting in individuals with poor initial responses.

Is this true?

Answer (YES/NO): YES